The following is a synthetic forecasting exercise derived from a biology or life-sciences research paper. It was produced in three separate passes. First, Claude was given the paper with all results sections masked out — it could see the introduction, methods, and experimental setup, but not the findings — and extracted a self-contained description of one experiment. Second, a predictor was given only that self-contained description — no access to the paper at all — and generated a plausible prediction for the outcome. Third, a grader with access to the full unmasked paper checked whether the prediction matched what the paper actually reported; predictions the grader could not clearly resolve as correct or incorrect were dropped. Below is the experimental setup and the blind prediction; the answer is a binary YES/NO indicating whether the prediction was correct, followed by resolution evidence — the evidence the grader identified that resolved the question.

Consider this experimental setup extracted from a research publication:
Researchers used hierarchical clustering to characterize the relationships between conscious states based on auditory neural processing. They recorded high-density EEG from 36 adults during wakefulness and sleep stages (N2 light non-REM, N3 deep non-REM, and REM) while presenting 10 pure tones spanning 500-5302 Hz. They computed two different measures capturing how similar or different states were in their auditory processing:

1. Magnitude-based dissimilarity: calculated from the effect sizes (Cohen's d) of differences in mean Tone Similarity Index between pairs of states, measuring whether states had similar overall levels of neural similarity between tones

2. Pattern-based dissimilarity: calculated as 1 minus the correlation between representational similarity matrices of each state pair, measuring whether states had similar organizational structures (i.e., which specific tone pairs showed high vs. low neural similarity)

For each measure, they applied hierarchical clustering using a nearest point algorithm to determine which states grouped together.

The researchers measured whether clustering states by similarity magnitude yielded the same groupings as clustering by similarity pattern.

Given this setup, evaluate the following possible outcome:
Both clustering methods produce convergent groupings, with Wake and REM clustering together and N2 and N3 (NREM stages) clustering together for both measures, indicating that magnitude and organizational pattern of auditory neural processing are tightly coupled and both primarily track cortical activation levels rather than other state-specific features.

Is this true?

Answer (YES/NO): NO